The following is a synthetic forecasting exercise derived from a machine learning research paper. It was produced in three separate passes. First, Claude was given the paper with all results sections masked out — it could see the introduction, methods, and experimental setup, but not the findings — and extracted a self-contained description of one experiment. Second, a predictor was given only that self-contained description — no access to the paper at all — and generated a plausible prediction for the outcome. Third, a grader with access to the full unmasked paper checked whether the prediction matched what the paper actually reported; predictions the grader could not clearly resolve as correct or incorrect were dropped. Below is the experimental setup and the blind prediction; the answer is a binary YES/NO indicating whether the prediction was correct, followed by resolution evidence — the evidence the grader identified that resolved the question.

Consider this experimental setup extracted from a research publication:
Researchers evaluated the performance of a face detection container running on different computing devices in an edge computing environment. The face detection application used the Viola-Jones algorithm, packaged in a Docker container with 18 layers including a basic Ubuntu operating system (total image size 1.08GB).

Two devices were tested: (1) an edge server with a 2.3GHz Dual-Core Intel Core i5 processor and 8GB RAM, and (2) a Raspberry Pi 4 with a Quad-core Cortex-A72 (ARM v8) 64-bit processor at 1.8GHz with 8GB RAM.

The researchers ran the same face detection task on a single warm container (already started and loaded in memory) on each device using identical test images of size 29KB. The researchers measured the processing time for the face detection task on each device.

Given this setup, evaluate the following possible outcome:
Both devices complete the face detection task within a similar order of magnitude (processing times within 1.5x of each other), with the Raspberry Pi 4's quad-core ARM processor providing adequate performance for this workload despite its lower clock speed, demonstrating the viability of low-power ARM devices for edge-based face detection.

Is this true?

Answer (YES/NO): NO